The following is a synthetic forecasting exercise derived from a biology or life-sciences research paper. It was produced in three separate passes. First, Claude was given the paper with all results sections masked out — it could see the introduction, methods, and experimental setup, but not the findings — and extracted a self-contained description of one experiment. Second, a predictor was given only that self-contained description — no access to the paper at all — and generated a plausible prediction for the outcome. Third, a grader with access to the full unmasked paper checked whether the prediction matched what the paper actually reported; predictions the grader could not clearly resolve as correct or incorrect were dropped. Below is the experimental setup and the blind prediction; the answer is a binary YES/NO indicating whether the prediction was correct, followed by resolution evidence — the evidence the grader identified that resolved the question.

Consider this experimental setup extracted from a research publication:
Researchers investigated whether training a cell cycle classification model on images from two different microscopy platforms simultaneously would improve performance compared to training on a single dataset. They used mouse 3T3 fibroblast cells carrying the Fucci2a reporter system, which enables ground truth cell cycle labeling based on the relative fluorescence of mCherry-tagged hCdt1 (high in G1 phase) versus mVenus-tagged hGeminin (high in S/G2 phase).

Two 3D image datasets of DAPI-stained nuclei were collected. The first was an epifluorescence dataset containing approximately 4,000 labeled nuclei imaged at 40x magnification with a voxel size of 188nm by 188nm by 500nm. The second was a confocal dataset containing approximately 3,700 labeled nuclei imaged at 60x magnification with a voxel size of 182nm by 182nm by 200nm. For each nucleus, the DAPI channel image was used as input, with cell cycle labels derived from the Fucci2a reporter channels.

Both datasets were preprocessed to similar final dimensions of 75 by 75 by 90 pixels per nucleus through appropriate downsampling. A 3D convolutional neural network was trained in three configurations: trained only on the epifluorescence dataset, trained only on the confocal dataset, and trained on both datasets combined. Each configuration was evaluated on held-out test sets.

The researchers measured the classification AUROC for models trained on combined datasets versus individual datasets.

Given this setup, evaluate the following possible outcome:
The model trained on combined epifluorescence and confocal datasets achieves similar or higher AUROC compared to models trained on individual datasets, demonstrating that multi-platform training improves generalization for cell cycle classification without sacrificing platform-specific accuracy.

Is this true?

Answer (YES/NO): YES